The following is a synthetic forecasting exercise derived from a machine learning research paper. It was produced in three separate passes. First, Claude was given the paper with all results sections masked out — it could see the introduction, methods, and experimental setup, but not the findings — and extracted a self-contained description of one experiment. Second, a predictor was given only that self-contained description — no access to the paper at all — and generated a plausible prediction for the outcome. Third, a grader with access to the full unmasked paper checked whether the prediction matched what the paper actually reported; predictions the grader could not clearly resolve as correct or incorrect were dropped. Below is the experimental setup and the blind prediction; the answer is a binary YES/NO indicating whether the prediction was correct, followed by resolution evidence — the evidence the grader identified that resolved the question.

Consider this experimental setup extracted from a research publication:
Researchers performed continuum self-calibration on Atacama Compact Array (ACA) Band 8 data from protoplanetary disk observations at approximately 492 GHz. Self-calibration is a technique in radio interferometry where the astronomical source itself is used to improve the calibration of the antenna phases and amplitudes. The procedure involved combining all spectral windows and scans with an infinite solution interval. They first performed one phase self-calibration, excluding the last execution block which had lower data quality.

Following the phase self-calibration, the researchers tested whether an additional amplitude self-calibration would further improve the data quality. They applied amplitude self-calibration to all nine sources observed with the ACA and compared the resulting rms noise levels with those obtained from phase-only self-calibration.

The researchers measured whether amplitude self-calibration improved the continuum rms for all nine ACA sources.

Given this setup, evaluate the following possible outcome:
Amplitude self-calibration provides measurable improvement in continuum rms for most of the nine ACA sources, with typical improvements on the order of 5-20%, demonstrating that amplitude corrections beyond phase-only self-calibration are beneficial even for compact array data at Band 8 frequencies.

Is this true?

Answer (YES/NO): NO